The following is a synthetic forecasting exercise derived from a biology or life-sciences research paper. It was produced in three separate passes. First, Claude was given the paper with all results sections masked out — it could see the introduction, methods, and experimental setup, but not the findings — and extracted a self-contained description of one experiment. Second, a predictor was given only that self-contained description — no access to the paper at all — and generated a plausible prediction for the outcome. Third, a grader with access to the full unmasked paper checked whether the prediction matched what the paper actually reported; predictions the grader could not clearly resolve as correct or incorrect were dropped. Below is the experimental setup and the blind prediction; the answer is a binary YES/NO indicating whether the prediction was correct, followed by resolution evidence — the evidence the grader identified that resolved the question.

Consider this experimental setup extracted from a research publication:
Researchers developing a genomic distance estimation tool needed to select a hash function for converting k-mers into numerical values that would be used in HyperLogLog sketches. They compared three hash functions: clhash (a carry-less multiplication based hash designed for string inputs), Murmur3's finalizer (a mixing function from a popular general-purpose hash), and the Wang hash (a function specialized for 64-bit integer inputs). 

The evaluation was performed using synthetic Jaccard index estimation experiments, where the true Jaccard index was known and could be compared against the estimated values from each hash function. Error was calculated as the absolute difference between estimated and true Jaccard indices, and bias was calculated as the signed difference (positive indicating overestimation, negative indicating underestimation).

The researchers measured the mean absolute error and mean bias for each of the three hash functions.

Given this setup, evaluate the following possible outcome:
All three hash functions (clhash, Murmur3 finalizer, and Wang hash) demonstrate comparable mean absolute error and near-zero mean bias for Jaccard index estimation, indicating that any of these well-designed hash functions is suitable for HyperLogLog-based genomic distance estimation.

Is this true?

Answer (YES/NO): NO